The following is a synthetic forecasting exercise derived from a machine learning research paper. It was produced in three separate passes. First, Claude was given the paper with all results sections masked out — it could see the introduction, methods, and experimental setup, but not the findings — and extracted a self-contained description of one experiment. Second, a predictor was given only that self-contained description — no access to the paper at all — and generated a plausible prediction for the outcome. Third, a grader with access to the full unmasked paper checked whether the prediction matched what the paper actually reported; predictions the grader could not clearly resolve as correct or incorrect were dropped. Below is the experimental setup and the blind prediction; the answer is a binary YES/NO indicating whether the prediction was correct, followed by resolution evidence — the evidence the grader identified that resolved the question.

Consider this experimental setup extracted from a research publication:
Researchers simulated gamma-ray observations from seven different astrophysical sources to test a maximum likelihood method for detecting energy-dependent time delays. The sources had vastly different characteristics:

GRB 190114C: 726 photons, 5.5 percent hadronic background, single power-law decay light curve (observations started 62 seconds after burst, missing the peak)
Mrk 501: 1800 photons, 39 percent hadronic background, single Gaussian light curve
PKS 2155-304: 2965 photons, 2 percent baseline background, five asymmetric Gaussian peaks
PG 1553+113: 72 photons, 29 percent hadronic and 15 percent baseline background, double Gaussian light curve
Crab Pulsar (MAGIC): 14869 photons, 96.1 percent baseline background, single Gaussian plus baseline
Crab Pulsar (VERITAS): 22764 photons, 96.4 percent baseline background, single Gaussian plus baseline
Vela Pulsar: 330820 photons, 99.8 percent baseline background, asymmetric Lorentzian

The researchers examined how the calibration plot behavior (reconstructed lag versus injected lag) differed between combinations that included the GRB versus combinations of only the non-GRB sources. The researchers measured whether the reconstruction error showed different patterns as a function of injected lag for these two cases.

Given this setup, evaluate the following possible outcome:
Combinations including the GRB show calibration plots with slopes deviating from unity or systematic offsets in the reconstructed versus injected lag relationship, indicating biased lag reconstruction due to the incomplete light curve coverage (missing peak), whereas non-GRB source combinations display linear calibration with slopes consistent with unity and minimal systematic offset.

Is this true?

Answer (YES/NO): NO